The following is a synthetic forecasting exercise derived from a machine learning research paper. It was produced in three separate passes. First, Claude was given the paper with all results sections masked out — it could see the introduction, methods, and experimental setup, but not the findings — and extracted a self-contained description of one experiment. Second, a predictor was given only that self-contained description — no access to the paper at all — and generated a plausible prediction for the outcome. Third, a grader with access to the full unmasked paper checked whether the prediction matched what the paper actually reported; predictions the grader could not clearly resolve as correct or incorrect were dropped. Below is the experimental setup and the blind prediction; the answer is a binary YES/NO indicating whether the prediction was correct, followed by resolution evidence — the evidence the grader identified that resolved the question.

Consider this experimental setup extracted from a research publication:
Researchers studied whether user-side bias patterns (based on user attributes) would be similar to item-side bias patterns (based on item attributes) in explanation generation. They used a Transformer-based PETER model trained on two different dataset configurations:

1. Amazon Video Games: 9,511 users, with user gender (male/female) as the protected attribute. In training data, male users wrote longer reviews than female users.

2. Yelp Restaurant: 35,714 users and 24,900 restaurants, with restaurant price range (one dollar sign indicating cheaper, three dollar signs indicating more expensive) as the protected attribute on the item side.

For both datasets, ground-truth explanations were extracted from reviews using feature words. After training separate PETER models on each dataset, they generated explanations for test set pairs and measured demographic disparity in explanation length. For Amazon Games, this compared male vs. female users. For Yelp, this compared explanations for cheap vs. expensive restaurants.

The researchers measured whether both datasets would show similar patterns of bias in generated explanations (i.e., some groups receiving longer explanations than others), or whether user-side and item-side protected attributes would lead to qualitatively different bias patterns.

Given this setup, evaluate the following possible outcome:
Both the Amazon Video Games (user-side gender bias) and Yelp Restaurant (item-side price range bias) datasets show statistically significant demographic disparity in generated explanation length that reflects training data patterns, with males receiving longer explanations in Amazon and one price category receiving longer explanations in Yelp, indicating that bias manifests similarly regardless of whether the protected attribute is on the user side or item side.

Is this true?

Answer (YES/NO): YES